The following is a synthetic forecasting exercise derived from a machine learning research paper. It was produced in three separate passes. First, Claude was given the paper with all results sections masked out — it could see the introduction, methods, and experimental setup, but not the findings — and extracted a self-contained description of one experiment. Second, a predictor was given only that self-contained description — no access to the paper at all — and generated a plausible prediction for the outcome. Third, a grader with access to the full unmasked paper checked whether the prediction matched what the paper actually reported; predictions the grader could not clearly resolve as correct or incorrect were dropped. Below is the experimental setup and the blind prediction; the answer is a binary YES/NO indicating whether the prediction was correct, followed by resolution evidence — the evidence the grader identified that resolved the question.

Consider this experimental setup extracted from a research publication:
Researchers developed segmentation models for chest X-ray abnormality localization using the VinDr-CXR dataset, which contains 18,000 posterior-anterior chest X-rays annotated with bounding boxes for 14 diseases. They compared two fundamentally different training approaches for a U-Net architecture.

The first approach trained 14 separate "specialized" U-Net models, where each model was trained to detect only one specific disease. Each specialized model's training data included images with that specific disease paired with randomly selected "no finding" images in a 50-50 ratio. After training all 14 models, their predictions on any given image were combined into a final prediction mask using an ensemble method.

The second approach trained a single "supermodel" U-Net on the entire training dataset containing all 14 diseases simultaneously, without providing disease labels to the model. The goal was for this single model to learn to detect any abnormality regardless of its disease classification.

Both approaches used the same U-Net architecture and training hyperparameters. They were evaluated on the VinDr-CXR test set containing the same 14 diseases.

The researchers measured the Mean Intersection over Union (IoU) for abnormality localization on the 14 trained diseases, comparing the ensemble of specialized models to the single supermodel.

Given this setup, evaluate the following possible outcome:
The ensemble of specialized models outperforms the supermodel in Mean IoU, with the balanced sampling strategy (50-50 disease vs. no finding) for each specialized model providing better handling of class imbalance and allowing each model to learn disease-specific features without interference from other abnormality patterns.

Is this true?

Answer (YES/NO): NO